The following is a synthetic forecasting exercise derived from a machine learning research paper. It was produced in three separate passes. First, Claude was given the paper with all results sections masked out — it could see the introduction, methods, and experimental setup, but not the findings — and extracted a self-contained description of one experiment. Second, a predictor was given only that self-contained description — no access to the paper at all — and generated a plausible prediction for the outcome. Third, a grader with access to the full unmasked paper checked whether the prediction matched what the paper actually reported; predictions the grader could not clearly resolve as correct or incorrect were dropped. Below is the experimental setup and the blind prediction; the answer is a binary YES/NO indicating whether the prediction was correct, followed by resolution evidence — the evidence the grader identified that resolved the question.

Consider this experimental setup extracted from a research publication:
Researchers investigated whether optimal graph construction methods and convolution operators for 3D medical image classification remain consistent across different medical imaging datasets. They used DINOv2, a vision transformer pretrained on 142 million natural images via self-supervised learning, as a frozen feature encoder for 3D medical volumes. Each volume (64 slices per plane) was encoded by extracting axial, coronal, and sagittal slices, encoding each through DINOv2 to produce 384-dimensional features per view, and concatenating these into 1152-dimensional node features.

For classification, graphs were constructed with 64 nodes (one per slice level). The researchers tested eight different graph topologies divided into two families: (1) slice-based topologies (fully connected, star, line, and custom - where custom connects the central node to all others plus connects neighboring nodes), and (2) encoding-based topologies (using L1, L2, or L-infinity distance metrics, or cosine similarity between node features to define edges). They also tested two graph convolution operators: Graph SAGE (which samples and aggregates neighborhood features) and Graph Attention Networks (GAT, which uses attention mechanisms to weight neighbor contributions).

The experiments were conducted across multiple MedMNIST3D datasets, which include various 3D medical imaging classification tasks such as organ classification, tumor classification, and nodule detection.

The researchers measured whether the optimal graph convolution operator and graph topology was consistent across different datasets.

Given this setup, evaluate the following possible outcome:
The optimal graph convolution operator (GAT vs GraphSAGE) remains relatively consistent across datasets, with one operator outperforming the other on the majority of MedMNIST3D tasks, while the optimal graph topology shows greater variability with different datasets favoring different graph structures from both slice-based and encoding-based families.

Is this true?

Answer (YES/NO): NO